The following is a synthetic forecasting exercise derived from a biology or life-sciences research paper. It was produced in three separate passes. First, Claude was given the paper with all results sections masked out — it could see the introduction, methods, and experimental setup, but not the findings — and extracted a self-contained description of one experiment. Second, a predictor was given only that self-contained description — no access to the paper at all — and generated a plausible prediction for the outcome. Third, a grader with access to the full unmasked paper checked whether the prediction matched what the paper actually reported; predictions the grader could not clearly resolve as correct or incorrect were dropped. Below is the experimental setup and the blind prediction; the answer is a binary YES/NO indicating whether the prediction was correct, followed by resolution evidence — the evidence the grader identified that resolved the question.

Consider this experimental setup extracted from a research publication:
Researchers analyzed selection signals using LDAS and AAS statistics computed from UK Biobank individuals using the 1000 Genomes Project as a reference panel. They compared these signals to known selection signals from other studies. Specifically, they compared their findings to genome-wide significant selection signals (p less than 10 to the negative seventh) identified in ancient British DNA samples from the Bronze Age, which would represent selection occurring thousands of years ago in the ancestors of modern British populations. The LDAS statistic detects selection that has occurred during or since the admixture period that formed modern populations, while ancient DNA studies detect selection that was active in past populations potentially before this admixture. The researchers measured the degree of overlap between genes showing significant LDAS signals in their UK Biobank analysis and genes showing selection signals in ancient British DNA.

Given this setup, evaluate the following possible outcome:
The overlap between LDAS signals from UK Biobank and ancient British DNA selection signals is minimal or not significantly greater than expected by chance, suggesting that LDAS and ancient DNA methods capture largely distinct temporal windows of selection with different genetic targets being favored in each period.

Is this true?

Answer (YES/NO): YES